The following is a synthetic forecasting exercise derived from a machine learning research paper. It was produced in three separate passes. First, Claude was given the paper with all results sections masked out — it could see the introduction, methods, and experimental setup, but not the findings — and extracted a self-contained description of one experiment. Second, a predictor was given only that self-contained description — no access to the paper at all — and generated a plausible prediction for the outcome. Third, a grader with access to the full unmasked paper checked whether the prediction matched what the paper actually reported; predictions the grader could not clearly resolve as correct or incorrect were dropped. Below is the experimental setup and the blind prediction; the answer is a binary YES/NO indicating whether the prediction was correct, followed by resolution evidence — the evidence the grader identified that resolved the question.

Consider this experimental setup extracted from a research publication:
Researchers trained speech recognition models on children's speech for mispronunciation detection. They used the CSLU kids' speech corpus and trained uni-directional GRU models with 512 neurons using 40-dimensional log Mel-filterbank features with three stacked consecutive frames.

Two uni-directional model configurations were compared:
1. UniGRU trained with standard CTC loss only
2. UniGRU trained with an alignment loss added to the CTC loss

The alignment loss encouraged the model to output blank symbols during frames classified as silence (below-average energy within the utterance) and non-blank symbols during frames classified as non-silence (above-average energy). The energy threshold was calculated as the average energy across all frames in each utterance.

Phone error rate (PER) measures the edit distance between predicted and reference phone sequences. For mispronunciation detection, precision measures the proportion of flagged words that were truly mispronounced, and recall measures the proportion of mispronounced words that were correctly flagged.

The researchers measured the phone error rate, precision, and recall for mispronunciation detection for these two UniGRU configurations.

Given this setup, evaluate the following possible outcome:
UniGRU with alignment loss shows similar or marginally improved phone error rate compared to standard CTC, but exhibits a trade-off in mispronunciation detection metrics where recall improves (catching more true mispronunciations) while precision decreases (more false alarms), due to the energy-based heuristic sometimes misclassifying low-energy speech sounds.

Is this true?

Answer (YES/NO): NO